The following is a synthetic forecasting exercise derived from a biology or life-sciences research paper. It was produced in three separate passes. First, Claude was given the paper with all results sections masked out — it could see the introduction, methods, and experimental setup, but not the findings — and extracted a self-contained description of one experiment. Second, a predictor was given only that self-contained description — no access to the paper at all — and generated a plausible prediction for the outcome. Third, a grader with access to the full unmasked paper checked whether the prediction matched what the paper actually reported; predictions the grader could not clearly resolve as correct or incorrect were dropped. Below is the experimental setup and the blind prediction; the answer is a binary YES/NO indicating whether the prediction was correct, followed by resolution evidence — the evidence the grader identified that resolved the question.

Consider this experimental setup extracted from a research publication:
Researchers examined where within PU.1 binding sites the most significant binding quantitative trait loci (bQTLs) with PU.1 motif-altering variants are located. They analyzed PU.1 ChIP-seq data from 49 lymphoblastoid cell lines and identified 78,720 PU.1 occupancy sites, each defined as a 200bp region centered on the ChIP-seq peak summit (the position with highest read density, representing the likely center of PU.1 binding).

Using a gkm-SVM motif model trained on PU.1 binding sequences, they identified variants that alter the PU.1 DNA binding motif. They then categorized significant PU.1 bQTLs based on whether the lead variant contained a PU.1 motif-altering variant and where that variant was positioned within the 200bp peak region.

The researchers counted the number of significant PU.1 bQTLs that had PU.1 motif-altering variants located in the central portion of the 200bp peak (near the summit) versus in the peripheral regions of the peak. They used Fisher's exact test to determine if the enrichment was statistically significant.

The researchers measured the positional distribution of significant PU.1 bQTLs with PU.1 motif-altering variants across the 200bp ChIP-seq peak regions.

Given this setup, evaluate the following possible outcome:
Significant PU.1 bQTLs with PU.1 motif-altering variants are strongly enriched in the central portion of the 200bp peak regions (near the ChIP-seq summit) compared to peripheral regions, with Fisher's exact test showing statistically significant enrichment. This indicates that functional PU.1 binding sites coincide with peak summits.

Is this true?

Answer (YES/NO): YES